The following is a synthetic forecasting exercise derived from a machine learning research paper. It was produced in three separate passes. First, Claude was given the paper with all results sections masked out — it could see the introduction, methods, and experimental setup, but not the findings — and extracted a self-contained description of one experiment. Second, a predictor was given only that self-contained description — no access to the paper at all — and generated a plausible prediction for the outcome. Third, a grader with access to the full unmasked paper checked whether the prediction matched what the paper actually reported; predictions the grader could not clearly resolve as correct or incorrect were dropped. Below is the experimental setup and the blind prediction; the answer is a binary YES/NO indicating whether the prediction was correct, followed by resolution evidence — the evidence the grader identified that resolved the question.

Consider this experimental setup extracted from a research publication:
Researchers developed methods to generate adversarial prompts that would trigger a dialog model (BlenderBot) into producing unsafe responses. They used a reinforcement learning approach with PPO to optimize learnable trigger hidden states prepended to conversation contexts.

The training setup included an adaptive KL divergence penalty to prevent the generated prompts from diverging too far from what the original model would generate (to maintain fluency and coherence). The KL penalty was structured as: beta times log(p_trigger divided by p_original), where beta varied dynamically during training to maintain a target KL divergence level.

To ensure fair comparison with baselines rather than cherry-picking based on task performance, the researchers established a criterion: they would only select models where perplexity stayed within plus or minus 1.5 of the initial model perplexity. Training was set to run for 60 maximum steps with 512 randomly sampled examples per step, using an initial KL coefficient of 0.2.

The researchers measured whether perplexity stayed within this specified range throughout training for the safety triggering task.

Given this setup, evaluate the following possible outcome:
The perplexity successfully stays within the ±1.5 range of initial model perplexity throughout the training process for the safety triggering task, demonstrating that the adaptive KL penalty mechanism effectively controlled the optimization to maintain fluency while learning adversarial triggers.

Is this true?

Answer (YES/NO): YES